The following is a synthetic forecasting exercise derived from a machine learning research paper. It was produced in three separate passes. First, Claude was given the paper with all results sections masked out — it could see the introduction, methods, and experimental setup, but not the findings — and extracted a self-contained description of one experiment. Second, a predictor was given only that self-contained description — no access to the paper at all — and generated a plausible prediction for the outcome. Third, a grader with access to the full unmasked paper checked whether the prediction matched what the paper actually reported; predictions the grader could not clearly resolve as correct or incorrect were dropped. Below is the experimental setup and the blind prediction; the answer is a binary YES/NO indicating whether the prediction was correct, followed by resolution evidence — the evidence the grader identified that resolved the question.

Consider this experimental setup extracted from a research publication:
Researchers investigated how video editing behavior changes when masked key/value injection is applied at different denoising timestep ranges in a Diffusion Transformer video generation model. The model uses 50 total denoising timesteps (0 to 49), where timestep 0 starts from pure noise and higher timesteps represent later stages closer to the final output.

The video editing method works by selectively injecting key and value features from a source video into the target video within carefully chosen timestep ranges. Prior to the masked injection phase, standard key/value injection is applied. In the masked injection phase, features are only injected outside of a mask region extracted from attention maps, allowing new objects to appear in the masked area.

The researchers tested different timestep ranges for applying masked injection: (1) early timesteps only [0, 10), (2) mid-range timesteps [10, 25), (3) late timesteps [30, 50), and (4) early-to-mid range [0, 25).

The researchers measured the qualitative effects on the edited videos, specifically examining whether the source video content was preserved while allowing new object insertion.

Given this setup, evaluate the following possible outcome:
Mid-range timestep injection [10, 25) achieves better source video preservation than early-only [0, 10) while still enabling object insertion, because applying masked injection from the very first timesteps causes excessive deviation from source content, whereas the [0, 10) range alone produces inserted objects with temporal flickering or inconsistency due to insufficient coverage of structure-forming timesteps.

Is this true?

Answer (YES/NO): NO